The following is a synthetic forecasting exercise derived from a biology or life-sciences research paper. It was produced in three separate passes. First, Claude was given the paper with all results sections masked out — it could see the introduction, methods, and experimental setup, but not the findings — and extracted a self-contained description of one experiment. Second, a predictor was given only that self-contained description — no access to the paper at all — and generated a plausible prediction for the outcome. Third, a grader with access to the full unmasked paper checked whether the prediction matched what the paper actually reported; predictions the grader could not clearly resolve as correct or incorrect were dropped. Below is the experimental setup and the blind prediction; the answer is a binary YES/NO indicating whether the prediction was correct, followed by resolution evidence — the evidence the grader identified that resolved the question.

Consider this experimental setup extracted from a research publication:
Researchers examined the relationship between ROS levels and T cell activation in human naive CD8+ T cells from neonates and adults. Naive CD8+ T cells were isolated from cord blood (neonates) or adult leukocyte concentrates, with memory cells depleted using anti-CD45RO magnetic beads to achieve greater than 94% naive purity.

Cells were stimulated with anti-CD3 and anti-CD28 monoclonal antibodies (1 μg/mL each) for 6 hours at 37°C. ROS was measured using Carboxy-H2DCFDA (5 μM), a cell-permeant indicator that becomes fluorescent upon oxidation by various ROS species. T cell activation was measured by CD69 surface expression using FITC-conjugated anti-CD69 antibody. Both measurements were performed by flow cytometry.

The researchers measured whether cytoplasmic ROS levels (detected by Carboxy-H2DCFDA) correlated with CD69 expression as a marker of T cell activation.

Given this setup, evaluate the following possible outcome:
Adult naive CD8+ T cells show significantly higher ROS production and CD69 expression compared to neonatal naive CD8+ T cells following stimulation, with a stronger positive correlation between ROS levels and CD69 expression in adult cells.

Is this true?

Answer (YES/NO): NO